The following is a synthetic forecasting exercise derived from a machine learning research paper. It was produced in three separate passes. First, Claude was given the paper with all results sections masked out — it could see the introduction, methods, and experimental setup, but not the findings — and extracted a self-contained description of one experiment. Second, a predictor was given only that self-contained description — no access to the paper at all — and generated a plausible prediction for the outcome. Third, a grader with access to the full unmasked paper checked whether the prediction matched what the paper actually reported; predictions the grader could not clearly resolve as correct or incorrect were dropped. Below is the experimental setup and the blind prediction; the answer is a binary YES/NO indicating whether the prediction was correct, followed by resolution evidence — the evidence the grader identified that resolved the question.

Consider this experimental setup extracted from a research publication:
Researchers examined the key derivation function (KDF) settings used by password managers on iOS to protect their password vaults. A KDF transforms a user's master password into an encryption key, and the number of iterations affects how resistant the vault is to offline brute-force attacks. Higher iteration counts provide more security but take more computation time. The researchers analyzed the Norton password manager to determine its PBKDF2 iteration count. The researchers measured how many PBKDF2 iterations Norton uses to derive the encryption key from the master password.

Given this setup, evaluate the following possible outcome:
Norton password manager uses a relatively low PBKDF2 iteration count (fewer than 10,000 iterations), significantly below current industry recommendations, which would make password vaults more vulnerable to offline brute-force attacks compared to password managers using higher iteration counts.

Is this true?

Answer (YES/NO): YES